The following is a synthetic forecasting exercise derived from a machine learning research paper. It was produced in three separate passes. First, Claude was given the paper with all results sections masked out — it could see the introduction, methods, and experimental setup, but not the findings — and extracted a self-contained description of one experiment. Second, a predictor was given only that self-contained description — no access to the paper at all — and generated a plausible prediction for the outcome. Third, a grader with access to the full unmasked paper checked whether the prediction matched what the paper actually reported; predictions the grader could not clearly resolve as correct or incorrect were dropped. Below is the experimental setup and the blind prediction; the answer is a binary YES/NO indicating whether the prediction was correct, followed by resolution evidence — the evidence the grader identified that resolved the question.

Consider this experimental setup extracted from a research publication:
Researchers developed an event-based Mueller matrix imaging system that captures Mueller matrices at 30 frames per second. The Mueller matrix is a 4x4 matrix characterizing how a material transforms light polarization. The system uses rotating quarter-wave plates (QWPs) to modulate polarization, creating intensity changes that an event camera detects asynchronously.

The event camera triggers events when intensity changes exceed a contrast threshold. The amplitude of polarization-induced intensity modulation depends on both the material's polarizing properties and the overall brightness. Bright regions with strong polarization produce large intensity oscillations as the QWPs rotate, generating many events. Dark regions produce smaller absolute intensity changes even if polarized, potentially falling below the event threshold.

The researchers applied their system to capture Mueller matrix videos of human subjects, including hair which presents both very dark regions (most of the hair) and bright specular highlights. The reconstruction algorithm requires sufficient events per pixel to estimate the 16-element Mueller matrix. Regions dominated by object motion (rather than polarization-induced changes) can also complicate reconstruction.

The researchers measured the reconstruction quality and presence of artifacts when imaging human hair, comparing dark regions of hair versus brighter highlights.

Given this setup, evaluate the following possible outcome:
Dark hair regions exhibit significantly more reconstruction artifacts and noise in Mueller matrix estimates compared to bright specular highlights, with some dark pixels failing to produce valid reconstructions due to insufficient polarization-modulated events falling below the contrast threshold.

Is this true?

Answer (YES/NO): YES